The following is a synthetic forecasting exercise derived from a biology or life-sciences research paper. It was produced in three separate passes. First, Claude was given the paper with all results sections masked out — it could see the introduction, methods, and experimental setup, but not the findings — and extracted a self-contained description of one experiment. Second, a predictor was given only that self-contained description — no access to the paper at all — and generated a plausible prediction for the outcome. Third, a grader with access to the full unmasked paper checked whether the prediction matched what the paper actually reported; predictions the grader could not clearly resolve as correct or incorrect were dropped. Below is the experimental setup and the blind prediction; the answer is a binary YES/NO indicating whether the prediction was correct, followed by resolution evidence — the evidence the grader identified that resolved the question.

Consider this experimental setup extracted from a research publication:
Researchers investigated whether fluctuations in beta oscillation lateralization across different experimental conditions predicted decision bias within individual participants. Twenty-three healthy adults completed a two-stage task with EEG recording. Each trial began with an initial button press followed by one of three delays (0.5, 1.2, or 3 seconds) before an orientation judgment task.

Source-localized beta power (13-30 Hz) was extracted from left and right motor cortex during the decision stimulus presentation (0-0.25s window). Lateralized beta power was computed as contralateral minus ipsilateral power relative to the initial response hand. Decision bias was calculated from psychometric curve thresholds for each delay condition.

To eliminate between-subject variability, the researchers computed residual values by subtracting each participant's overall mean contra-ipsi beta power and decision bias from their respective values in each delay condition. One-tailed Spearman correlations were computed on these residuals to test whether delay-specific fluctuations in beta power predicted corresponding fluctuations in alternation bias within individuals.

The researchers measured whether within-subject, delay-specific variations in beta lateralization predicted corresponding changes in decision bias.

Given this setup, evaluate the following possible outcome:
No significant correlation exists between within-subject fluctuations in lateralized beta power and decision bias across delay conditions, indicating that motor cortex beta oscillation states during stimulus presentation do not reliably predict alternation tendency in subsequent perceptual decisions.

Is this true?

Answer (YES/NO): YES